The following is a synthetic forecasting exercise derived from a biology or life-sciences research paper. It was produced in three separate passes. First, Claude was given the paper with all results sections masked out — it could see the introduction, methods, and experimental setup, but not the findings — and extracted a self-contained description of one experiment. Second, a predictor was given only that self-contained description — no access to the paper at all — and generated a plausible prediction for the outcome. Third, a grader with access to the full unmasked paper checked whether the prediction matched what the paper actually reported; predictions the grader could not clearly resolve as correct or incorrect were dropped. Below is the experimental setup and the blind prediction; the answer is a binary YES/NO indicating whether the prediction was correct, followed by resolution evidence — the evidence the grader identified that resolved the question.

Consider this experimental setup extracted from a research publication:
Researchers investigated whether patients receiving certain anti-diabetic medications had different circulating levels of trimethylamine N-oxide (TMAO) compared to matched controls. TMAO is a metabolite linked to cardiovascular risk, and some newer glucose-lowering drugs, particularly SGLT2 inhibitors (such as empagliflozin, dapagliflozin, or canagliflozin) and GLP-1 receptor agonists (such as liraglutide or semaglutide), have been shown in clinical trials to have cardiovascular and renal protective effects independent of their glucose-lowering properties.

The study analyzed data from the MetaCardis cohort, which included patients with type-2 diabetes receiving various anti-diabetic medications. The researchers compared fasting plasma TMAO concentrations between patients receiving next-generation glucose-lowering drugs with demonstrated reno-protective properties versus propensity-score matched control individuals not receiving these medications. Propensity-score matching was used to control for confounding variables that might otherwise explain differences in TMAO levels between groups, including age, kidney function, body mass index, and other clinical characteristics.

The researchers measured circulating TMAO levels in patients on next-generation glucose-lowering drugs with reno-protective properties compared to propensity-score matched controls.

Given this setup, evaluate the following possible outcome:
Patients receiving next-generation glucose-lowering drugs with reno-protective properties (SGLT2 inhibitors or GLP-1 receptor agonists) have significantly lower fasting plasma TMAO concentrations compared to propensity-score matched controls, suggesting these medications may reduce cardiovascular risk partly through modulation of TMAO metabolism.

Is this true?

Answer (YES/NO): YES